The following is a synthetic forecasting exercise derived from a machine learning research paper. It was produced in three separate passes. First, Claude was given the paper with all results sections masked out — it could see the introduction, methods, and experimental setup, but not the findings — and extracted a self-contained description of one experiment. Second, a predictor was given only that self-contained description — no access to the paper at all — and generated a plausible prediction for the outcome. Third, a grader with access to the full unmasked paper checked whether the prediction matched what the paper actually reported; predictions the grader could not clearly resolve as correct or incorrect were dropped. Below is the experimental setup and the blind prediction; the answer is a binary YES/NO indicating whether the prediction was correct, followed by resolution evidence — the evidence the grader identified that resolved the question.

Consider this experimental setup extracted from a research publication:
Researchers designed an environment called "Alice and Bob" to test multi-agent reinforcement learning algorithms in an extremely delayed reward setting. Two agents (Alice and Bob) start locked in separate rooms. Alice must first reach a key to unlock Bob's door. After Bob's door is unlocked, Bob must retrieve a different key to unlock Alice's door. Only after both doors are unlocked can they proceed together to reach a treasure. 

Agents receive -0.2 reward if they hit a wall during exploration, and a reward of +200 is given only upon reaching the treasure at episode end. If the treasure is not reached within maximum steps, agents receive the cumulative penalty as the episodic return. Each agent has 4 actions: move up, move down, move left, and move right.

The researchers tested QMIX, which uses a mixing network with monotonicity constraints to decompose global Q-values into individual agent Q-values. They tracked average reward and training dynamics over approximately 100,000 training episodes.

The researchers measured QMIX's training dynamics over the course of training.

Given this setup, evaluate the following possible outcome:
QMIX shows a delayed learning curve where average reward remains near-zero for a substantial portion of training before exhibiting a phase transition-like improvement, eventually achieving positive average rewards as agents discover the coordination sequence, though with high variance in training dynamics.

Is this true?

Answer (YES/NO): NO